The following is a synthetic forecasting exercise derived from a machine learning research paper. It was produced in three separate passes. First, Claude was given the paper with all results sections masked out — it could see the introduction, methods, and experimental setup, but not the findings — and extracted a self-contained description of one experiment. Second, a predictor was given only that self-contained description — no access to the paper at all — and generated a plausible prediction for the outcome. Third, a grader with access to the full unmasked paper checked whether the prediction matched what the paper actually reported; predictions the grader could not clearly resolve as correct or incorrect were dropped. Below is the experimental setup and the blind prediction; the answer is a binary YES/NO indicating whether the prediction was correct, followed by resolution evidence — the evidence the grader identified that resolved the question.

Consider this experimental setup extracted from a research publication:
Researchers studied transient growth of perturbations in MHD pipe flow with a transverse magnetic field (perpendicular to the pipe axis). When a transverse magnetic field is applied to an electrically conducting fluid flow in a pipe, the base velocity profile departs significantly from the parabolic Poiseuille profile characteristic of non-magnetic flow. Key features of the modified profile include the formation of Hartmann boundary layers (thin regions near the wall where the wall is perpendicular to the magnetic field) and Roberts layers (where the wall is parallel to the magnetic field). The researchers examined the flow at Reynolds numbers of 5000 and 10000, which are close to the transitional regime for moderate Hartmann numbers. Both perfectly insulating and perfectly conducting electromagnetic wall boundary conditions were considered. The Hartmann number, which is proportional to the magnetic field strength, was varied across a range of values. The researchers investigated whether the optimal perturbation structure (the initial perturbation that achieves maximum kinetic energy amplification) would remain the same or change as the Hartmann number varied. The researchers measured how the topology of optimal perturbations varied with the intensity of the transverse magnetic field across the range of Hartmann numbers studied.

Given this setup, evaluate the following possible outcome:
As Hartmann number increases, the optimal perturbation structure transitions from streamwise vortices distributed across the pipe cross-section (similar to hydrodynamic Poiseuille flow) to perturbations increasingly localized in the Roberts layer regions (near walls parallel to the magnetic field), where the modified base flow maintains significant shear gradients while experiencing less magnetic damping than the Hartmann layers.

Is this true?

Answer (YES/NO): YES